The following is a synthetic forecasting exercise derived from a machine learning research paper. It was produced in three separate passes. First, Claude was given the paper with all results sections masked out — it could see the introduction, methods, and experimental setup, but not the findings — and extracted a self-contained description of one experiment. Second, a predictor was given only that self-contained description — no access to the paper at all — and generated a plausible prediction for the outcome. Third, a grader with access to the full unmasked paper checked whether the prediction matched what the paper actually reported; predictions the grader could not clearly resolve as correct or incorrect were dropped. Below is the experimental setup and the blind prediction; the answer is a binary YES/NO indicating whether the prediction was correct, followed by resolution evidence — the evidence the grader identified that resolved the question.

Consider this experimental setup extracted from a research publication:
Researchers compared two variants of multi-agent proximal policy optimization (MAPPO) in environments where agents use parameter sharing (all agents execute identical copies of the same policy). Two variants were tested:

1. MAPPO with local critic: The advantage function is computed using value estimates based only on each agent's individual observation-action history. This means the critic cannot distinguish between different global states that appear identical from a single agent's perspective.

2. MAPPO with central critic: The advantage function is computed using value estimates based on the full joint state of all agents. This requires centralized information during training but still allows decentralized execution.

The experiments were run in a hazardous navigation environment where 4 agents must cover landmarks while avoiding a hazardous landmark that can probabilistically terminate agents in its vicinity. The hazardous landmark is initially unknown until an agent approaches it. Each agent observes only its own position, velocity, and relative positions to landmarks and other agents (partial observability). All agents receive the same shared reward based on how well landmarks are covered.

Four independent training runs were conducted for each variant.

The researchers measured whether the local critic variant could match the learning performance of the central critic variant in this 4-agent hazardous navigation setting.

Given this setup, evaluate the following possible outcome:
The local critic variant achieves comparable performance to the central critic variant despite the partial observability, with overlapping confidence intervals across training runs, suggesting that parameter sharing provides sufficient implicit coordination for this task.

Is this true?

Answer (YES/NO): NO